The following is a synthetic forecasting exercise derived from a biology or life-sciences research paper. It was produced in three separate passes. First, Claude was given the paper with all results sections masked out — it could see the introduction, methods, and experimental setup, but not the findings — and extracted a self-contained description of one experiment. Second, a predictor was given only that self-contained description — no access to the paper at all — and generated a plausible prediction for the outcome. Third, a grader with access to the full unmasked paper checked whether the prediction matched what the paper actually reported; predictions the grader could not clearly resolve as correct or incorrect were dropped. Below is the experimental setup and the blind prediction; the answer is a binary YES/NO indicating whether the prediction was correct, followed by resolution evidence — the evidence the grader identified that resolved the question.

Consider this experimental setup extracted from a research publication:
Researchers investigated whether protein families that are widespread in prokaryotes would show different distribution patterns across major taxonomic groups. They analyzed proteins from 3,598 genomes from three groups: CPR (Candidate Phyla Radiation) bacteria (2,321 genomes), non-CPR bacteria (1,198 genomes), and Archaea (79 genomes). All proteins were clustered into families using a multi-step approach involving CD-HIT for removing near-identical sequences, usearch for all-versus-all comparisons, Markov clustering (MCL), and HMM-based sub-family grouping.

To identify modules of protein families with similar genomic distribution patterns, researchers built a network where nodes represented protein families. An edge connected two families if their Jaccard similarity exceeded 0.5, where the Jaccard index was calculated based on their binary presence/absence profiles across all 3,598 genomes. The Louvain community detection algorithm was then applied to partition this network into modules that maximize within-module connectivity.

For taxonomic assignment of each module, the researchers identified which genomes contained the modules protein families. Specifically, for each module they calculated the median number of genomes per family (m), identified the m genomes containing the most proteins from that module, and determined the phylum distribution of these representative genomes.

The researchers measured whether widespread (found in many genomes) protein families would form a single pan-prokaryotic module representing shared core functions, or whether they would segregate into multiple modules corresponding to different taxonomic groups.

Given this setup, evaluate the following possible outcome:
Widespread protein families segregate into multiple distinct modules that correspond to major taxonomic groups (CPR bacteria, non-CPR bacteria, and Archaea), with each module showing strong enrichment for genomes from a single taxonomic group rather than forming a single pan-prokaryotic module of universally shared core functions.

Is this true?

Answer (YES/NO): NO